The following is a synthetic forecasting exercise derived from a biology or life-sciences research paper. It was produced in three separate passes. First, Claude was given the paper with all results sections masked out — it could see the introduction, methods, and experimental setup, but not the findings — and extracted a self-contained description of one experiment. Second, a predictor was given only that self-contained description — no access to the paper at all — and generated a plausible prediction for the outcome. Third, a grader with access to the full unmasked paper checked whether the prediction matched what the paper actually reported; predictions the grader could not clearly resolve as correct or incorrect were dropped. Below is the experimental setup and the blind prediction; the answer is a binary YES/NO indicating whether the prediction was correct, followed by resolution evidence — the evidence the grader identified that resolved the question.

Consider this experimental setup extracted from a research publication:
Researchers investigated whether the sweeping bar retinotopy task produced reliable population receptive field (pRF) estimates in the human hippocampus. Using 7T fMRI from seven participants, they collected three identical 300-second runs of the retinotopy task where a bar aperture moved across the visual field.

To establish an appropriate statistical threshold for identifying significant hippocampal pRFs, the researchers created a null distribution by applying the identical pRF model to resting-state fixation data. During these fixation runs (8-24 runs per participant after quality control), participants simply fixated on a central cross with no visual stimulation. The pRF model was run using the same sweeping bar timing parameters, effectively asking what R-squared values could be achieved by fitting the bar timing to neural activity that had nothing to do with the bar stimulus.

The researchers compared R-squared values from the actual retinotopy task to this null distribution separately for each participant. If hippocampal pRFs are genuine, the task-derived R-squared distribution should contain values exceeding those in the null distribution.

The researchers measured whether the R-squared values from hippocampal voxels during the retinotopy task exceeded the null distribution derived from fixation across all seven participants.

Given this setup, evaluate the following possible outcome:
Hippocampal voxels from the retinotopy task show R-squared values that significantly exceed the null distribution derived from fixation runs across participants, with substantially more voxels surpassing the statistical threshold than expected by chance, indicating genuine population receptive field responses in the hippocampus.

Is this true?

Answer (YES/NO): YES